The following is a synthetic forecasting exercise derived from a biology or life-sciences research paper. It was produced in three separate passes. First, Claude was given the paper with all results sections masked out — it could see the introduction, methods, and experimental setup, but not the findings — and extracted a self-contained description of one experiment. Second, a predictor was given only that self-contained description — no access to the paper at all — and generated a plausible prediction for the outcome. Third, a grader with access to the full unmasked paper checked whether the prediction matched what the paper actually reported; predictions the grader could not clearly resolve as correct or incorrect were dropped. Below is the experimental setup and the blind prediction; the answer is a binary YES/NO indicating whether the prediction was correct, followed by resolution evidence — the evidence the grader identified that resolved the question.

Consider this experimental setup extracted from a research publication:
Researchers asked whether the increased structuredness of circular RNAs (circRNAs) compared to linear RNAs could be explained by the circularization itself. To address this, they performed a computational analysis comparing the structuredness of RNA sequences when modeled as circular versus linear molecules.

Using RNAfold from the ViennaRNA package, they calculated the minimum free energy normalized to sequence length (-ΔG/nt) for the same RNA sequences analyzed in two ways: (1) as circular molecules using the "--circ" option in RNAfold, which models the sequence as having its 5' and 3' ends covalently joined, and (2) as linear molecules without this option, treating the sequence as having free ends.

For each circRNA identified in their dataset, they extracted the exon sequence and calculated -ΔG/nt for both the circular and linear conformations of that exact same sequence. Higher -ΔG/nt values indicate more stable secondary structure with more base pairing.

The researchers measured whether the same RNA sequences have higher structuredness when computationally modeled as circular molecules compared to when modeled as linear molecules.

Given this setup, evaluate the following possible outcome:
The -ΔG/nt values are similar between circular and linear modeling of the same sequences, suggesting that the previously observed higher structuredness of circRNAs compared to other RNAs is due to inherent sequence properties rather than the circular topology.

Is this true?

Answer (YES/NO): NO